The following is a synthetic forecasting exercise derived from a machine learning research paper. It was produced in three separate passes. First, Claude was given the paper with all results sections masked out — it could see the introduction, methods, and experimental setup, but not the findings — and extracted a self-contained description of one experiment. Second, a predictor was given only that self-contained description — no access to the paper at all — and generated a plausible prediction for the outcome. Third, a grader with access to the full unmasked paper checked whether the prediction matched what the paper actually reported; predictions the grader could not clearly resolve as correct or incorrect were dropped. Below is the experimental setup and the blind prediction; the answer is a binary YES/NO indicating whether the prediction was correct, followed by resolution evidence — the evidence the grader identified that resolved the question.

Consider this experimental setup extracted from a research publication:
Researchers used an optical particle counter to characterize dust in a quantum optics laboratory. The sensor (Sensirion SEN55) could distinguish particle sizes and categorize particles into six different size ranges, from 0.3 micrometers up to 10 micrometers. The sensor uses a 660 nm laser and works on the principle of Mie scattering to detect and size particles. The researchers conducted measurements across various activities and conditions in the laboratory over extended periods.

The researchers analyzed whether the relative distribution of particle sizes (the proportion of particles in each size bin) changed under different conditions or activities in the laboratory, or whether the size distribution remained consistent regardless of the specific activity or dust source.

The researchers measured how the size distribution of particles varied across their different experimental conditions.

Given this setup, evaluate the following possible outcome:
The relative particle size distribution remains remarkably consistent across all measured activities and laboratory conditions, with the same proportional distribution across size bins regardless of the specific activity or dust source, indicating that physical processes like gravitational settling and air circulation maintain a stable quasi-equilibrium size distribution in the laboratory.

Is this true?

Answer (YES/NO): YES